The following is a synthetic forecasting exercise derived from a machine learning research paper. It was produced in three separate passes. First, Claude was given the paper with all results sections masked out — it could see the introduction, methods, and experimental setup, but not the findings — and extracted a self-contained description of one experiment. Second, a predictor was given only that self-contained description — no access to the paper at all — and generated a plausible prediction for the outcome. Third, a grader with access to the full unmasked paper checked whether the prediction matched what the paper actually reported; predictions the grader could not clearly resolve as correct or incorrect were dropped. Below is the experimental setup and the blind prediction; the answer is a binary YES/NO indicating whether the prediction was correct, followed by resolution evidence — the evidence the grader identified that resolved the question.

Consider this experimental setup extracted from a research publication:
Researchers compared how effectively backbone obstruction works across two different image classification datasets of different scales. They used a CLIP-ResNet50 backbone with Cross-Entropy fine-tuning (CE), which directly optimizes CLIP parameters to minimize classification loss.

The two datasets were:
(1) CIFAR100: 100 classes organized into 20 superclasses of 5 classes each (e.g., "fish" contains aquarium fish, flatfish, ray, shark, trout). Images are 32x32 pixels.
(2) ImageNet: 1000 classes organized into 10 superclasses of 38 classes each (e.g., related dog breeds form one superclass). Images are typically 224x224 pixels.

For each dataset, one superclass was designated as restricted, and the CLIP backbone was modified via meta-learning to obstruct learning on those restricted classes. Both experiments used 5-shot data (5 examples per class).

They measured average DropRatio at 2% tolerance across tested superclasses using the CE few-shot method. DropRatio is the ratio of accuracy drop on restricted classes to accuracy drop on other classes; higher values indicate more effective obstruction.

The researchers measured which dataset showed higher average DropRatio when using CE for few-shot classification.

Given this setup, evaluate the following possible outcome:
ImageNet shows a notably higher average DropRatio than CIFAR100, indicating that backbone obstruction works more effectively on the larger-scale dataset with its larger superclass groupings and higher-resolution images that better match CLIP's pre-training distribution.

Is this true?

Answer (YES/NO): NO